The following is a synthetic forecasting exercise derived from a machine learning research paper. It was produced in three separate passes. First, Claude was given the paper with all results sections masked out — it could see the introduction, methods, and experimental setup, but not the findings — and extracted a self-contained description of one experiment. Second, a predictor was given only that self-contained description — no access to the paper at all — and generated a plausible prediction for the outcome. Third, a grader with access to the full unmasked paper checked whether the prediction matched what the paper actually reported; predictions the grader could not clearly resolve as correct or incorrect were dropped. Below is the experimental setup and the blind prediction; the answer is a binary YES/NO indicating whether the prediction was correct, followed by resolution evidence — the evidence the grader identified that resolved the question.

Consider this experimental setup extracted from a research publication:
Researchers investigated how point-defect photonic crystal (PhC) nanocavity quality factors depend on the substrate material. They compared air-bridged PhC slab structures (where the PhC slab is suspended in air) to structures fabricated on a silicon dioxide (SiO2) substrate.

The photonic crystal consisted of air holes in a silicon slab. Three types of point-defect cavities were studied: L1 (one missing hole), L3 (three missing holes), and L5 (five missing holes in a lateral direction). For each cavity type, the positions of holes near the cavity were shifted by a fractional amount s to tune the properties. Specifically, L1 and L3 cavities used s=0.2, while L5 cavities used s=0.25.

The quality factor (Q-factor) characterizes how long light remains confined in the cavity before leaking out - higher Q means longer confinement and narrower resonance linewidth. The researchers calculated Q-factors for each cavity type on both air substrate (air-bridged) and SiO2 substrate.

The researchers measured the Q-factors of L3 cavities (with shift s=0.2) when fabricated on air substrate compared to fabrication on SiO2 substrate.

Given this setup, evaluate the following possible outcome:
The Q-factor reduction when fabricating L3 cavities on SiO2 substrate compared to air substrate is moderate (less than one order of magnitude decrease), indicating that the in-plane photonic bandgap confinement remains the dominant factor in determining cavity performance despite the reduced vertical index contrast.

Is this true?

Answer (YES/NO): NO